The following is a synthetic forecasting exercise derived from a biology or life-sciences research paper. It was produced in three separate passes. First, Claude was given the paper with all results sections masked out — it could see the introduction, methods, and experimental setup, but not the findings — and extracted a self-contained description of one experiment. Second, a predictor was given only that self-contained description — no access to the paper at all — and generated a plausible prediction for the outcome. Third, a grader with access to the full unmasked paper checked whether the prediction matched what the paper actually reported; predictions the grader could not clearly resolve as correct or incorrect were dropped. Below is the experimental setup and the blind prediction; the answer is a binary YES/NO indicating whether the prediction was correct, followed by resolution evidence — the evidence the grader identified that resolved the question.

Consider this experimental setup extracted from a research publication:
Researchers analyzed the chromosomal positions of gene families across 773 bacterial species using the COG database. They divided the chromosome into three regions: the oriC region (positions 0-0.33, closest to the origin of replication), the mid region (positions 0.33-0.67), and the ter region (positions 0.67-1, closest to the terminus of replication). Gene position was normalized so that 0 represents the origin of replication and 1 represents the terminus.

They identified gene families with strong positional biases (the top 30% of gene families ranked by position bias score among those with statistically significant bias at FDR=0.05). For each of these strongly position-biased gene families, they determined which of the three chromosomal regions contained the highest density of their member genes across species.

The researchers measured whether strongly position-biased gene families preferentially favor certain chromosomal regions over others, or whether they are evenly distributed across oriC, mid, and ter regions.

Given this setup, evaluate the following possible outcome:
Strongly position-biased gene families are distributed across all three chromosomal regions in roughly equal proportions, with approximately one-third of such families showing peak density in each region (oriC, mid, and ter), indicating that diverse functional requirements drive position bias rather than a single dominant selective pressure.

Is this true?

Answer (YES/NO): NO